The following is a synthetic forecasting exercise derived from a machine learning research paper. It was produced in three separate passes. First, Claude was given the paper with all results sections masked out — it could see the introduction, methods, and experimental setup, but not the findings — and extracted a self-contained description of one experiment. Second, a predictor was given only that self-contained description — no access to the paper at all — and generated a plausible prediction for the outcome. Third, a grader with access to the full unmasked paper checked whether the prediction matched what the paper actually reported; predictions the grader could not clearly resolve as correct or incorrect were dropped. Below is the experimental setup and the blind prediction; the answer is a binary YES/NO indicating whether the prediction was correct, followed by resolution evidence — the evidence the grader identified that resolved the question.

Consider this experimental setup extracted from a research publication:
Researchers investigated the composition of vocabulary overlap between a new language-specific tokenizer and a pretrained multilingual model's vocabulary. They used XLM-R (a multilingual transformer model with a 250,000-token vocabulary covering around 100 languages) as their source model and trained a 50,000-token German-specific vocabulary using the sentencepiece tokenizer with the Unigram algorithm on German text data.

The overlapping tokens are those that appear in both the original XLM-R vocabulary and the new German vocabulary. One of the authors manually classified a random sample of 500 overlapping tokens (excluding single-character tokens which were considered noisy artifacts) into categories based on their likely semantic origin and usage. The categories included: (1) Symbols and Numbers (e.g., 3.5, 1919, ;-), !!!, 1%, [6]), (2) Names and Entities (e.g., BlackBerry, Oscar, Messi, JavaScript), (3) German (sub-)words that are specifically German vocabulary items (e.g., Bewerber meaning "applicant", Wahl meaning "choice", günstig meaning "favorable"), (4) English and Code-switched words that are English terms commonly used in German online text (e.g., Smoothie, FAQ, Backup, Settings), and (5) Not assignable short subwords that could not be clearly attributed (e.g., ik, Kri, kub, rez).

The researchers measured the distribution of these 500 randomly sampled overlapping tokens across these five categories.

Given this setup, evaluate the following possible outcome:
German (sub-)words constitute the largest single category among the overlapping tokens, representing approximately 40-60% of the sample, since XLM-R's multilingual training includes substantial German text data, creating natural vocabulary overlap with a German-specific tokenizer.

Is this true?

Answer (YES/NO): YES